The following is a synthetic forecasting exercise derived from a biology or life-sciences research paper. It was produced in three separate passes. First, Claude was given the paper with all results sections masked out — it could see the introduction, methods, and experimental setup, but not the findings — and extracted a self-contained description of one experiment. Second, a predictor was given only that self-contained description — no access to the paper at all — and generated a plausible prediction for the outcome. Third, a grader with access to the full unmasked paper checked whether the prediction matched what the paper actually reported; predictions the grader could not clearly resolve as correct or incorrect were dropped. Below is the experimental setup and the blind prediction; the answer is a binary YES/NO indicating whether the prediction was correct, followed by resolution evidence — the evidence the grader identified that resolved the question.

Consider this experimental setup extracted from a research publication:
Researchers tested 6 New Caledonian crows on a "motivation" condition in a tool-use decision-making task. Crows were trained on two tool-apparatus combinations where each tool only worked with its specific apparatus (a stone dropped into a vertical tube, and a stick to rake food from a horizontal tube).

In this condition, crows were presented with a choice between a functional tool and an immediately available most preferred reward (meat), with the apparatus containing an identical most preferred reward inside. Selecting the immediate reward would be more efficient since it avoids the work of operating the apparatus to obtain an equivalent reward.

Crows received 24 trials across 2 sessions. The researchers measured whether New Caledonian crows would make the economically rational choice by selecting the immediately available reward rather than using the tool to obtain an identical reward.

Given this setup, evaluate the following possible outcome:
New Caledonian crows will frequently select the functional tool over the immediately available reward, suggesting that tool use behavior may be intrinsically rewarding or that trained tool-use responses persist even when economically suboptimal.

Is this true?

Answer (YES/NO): NO